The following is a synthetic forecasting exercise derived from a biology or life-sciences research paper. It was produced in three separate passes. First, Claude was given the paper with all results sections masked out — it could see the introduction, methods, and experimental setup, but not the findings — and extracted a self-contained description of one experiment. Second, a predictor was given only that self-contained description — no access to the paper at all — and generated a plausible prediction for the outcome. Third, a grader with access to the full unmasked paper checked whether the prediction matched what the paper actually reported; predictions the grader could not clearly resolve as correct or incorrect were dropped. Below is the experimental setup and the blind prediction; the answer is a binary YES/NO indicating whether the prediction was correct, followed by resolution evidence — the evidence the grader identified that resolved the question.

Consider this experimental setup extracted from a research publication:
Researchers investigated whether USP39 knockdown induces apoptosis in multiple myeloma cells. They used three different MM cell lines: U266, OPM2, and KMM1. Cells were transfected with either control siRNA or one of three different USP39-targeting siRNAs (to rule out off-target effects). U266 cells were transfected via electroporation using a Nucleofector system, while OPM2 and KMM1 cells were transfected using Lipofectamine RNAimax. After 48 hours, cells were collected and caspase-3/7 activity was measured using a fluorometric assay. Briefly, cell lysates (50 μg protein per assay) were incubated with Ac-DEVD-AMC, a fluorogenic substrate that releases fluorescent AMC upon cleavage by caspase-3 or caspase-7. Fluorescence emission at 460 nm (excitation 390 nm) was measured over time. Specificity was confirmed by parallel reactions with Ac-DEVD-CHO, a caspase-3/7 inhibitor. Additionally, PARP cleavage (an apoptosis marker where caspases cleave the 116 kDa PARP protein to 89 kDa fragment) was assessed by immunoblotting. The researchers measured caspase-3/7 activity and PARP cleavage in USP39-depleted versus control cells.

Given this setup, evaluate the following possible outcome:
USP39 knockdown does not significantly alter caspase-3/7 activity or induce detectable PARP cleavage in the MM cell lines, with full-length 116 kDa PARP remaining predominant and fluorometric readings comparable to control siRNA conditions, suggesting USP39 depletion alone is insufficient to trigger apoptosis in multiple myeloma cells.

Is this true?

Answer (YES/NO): NO